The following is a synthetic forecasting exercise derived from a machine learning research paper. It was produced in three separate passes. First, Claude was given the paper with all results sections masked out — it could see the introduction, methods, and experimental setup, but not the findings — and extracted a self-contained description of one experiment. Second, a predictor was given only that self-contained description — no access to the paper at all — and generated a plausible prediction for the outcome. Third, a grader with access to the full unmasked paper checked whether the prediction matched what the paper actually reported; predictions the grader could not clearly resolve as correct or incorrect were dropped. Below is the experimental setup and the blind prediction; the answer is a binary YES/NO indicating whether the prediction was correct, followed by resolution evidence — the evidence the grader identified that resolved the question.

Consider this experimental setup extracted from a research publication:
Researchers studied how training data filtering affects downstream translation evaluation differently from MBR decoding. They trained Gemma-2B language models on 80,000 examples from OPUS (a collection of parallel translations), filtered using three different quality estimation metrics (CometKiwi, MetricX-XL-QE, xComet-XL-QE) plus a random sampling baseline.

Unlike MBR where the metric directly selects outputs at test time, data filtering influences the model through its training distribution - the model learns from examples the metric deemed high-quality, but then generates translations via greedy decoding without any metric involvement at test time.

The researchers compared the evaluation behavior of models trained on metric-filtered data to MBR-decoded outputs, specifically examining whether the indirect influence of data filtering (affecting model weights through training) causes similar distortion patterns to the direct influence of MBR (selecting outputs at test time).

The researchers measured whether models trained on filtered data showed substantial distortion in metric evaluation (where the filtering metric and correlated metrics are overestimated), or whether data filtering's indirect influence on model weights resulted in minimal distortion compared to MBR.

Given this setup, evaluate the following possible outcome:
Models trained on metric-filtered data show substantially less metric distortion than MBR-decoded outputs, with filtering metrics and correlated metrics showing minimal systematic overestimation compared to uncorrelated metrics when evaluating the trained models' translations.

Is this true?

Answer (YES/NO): YES